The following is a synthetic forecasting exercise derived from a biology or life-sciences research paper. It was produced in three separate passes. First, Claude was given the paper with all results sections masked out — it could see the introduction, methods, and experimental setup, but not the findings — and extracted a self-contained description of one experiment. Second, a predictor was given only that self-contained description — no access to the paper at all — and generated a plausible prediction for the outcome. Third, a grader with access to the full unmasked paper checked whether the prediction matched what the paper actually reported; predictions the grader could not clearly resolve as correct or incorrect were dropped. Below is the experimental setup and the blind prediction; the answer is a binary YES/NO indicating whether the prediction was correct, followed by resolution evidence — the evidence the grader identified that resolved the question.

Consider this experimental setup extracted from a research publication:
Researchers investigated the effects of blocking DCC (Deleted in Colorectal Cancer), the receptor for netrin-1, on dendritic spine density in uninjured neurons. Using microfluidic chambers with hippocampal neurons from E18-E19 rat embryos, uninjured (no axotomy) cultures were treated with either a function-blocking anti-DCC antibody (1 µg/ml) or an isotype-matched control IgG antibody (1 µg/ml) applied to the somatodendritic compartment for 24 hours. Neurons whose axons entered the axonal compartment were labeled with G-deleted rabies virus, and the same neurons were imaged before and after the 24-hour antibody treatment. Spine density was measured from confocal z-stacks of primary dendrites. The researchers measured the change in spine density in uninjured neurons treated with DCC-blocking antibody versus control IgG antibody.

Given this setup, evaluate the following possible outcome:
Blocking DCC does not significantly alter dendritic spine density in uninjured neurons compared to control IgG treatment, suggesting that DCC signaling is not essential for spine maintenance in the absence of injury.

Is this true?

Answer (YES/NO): NO